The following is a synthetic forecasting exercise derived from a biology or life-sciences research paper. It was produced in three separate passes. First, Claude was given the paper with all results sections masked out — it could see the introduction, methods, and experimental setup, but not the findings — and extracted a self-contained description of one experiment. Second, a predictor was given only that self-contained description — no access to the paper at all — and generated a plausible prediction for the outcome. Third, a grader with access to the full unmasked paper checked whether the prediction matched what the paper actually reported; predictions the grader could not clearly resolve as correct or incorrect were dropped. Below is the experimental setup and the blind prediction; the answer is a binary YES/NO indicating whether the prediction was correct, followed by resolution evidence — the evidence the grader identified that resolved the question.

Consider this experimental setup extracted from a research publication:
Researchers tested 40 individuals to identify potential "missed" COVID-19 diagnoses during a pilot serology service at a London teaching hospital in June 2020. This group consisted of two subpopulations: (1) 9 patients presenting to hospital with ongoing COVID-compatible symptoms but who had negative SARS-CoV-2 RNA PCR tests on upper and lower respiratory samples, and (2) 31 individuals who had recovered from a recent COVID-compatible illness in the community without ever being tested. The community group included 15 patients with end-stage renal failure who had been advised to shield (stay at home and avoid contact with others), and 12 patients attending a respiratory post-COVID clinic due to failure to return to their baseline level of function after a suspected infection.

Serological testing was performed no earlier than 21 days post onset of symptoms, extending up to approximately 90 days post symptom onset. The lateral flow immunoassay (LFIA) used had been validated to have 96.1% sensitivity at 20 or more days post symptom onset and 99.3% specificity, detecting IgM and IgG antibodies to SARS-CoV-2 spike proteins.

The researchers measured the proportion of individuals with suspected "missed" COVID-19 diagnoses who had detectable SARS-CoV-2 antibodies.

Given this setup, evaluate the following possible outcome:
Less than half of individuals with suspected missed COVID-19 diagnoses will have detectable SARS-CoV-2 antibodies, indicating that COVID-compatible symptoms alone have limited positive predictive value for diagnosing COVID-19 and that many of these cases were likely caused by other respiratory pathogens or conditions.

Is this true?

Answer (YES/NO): NO